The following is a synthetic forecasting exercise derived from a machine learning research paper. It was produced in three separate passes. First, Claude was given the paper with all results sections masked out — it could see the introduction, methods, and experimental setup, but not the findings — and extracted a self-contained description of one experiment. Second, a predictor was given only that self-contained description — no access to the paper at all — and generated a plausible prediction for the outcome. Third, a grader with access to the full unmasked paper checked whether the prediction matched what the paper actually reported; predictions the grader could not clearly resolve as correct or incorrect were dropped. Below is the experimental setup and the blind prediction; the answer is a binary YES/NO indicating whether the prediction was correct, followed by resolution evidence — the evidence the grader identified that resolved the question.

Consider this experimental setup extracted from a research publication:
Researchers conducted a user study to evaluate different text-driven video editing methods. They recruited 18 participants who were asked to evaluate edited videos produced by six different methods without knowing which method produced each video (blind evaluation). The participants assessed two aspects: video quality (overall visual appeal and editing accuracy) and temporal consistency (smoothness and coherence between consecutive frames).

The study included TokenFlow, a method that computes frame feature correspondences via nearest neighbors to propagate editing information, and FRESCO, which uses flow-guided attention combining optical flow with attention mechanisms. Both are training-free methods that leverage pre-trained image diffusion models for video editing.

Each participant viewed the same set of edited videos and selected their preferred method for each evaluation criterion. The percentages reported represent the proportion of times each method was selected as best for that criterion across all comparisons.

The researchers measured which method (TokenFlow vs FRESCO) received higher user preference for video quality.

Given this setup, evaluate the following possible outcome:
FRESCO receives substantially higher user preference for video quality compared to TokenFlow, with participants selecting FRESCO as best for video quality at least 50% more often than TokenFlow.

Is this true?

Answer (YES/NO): NO